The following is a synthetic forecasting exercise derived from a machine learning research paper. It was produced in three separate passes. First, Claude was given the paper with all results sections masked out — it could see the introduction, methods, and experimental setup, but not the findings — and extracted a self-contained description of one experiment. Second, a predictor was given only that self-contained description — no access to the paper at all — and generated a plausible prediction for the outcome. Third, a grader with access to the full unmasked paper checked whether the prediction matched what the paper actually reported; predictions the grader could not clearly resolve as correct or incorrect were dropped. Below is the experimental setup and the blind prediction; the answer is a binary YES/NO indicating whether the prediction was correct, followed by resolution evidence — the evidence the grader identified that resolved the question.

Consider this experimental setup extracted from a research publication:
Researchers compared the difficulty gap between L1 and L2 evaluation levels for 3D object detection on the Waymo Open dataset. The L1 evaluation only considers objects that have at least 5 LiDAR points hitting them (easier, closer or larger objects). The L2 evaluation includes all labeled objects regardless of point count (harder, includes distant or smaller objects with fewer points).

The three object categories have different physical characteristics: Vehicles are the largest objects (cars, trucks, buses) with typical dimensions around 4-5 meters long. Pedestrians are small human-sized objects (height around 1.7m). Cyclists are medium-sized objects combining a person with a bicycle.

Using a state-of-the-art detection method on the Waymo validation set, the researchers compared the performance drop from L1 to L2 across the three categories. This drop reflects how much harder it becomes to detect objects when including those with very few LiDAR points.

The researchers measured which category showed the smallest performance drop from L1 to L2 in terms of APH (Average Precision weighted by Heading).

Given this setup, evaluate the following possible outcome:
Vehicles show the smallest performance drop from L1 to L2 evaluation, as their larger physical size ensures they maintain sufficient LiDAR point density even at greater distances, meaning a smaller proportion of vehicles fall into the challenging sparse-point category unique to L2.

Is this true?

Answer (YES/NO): NO